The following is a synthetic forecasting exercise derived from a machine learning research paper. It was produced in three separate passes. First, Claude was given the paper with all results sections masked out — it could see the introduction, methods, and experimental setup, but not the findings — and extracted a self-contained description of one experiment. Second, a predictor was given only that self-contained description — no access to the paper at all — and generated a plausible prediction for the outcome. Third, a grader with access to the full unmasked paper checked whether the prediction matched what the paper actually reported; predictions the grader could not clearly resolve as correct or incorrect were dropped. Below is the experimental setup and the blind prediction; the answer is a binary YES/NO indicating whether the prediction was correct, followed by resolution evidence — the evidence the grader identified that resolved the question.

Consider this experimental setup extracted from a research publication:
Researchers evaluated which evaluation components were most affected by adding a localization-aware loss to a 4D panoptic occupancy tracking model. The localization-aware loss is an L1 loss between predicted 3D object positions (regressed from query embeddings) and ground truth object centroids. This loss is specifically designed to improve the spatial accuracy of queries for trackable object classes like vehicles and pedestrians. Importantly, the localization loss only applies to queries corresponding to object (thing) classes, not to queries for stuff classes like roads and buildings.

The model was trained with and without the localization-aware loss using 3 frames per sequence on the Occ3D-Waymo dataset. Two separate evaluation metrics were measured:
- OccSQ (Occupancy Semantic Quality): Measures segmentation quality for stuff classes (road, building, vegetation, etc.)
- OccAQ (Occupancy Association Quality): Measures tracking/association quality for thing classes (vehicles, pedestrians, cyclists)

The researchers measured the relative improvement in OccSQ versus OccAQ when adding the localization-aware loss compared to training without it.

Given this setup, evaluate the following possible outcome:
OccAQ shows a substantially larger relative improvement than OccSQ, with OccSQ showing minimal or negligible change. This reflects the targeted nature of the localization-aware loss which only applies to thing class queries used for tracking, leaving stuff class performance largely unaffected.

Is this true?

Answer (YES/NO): YES